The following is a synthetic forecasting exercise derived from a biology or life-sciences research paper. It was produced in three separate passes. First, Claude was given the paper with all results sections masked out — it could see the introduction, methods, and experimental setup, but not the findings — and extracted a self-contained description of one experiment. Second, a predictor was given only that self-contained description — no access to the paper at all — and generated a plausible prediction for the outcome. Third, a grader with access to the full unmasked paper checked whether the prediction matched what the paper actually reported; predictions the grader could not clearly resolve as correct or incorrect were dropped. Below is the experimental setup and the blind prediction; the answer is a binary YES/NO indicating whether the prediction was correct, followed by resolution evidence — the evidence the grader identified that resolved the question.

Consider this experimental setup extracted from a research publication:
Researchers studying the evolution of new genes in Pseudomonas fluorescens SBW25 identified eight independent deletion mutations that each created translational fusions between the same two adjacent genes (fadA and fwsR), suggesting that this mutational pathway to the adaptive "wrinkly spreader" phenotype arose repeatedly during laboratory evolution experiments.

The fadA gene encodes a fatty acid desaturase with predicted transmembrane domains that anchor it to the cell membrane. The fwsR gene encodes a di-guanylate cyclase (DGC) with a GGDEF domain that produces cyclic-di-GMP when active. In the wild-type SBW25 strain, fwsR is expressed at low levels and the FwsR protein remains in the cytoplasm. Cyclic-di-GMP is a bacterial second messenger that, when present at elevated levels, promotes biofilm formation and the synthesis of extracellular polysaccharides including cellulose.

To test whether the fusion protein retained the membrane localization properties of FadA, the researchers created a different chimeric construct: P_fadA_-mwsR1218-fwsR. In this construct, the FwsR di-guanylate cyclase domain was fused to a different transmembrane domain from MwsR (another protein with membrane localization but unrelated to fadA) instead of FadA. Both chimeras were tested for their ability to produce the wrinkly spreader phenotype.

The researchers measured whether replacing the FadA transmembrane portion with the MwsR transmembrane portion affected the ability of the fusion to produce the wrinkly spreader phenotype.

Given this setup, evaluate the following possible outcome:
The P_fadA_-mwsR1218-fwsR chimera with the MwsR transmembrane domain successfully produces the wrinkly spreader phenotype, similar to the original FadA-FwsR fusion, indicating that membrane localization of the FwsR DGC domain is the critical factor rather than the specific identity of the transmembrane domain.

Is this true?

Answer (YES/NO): YES